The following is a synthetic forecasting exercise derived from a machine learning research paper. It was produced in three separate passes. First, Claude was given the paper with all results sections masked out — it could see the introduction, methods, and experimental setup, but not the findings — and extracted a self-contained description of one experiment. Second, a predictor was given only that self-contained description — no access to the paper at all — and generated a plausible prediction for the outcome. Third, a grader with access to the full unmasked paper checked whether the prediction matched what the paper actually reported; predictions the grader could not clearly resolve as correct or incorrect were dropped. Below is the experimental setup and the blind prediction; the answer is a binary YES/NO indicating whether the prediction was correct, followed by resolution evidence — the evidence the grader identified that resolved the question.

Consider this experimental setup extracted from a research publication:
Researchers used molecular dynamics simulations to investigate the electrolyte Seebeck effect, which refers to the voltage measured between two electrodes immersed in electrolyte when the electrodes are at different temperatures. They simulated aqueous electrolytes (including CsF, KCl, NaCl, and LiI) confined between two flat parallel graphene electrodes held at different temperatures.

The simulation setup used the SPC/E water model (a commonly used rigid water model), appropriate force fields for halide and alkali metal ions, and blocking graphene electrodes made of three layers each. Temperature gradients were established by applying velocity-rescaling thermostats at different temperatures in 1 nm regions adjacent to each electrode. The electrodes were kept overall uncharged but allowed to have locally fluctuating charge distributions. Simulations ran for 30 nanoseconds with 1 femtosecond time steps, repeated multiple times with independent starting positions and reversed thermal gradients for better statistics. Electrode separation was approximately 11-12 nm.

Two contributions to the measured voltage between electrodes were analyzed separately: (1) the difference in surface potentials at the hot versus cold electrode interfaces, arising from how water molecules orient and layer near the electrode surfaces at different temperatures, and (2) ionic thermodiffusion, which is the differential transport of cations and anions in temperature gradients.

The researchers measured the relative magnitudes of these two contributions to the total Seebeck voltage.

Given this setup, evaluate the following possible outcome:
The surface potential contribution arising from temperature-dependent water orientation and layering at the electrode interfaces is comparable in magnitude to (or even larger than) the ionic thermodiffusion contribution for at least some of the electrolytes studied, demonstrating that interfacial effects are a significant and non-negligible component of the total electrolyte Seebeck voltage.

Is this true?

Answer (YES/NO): YES